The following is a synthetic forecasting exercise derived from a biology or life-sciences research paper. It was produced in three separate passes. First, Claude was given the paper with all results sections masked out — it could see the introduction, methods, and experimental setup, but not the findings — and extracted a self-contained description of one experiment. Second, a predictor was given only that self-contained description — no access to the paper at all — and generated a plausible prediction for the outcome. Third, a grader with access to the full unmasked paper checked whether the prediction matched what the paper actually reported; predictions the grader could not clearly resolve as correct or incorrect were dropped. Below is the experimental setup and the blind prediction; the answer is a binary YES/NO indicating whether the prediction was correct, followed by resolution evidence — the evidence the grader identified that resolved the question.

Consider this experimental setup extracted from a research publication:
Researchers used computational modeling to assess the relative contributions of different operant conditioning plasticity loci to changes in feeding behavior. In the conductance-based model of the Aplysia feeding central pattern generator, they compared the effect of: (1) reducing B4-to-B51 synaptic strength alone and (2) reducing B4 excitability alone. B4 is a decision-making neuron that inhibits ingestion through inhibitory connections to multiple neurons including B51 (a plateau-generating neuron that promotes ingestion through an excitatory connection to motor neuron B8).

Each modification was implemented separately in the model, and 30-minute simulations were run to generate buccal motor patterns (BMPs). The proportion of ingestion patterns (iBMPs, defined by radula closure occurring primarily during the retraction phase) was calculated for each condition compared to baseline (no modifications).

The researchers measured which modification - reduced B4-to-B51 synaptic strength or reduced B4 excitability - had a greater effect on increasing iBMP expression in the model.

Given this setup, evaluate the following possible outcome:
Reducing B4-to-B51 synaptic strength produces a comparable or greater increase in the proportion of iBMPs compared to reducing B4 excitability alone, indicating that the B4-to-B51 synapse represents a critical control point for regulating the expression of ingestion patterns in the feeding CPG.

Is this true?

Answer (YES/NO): YES